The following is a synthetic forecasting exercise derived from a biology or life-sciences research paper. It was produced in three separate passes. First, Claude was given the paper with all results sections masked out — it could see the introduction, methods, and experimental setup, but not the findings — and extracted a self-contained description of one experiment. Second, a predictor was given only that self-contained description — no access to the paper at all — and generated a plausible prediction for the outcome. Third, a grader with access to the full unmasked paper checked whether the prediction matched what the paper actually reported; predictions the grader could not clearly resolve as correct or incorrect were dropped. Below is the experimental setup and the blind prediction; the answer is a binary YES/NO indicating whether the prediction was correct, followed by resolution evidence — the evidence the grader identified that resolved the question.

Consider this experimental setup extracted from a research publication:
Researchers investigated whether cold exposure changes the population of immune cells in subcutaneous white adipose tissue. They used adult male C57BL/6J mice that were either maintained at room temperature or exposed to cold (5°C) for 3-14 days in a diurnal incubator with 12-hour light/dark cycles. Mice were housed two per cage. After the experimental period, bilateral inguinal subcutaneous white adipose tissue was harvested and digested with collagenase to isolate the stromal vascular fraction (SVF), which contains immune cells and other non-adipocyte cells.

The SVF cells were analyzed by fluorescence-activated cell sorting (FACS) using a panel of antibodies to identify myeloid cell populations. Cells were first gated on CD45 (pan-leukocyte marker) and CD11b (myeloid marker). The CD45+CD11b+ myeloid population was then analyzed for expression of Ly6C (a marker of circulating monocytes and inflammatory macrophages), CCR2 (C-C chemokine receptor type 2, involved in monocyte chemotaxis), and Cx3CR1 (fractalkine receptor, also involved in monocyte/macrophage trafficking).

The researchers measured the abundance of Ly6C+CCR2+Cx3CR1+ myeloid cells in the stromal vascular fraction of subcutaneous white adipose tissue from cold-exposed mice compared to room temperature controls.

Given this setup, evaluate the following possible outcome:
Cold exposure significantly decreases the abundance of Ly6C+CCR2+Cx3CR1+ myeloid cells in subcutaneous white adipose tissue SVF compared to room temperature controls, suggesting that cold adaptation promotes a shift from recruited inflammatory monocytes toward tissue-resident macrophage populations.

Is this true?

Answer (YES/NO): NO